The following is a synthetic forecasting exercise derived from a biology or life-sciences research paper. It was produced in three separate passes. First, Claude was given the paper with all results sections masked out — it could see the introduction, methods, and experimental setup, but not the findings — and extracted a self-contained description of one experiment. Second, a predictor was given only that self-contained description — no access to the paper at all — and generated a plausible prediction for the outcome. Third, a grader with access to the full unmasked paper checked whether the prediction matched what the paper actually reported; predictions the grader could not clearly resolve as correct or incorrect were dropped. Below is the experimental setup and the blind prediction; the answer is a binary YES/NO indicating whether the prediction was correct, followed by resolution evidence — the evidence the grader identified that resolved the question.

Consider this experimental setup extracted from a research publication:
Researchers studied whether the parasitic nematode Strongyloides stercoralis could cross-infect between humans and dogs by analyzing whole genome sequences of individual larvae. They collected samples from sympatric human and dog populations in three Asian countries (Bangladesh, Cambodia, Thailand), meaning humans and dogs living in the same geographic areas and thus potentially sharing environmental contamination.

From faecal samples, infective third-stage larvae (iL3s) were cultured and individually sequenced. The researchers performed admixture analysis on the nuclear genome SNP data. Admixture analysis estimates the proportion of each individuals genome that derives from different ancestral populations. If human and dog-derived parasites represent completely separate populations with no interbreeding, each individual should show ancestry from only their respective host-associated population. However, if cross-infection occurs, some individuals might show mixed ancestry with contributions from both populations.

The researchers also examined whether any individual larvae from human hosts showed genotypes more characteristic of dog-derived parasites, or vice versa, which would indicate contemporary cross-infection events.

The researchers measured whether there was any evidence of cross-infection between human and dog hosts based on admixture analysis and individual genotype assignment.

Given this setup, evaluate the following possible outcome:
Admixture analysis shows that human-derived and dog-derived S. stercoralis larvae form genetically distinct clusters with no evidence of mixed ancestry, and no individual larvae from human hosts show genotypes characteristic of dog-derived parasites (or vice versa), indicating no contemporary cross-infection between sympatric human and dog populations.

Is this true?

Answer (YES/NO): NO